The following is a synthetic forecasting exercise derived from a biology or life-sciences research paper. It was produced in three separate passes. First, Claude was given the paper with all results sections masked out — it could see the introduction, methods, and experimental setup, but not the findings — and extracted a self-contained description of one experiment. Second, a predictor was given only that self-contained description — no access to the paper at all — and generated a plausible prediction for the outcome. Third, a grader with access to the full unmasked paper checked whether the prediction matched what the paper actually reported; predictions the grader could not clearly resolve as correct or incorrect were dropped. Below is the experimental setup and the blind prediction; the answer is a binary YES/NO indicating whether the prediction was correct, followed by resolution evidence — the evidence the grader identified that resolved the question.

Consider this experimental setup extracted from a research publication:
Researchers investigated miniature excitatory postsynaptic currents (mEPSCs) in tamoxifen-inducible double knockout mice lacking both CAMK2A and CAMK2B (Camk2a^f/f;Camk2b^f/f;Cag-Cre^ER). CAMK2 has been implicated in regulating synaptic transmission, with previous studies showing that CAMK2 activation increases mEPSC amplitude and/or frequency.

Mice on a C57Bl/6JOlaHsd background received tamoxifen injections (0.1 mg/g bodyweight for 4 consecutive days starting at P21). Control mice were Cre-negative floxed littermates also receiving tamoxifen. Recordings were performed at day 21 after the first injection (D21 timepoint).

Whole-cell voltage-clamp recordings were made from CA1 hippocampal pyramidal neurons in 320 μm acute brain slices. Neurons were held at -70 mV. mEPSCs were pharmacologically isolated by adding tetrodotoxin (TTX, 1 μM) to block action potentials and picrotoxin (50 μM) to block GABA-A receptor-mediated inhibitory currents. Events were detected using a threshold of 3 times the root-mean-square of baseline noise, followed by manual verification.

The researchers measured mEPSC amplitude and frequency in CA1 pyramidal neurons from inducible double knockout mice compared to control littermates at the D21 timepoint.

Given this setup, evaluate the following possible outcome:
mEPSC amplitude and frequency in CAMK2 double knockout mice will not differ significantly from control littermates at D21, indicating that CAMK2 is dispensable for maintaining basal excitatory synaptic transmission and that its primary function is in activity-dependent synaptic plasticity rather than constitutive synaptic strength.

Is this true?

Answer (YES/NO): NO